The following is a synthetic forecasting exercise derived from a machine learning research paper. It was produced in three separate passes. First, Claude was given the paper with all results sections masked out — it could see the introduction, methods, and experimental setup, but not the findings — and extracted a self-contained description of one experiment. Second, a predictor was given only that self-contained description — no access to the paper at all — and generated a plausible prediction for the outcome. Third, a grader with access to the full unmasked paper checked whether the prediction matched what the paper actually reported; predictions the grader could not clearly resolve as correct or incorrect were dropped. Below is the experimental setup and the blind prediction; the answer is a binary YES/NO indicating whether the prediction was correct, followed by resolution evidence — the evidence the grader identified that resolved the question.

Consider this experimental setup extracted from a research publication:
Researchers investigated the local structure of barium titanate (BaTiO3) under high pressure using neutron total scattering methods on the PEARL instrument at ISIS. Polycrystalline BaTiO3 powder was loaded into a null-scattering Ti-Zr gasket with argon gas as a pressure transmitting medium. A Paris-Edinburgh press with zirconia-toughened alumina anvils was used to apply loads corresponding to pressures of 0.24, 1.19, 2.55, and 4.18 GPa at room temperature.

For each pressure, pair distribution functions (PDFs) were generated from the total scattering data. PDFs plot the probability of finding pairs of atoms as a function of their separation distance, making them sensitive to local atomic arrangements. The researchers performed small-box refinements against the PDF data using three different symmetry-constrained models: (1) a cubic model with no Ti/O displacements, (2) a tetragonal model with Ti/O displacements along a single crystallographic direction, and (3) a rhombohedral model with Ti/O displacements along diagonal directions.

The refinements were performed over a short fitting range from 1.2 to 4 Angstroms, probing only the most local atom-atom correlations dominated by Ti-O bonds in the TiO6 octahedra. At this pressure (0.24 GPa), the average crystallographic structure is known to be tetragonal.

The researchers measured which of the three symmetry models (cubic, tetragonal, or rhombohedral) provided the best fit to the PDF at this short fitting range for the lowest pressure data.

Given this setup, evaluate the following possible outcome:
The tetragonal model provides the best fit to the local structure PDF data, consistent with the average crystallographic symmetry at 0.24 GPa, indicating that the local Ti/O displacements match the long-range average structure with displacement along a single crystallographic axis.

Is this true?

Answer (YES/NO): NO